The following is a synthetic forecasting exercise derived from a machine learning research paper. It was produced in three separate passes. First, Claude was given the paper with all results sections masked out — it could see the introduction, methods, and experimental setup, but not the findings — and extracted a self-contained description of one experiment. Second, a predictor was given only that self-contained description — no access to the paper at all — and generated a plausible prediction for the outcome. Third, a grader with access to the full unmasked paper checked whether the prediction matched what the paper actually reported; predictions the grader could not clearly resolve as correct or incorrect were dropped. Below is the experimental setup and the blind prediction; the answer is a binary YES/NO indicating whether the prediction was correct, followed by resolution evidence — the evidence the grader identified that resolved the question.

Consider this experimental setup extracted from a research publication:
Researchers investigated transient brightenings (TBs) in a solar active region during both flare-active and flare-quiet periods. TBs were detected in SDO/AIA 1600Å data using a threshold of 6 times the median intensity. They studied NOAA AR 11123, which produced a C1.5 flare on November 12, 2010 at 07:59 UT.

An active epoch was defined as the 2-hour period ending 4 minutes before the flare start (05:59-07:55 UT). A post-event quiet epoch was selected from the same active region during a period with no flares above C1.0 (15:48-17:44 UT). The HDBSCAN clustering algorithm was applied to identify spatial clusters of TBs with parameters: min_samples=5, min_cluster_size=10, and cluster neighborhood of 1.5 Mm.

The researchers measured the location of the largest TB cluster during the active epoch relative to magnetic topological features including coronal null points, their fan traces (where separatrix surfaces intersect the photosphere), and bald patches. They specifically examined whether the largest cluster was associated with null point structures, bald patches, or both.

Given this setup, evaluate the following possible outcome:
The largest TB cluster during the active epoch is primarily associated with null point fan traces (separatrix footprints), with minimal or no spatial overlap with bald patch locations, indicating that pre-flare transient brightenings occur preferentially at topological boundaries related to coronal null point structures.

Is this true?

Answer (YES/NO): NO